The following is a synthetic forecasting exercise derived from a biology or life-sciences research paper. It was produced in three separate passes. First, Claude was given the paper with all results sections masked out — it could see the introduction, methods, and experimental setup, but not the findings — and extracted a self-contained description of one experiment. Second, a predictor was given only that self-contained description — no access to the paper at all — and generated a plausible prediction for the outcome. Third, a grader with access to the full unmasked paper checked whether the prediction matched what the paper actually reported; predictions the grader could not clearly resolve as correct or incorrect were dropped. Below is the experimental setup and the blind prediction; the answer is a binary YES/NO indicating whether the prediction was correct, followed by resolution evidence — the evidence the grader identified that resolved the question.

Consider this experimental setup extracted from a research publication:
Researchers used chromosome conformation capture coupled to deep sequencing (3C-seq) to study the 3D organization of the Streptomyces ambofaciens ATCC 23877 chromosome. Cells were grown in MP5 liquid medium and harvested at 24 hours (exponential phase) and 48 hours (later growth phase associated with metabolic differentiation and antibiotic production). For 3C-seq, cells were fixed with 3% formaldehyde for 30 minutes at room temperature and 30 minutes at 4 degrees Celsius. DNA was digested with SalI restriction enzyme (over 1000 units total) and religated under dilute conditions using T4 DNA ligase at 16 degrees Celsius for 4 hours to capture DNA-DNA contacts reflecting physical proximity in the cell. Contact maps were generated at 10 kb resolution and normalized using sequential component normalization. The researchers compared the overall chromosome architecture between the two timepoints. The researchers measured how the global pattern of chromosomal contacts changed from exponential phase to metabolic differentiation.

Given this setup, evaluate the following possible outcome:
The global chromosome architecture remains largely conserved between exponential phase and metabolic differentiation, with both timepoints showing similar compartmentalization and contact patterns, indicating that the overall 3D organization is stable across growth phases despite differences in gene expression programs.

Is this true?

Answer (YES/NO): NO